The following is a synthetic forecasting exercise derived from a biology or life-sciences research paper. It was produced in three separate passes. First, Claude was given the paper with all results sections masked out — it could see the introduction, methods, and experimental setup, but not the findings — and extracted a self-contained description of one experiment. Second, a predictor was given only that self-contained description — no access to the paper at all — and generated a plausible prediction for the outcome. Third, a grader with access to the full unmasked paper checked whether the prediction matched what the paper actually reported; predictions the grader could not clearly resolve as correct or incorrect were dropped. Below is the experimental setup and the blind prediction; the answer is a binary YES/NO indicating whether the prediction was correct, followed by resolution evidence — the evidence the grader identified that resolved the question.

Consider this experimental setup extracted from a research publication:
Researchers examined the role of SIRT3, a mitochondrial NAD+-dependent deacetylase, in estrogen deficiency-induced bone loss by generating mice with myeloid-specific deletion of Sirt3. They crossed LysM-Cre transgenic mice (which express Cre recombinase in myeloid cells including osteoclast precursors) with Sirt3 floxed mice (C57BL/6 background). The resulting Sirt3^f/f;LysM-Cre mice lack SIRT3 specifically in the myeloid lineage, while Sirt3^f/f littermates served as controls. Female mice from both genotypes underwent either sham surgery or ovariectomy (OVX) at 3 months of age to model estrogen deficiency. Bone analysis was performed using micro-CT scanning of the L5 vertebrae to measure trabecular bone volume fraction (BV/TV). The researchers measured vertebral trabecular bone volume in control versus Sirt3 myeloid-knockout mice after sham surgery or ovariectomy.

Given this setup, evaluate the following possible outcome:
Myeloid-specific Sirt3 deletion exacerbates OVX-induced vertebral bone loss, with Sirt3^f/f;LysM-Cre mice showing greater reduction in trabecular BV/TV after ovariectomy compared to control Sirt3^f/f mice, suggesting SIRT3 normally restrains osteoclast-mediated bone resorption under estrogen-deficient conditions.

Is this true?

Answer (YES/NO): NO